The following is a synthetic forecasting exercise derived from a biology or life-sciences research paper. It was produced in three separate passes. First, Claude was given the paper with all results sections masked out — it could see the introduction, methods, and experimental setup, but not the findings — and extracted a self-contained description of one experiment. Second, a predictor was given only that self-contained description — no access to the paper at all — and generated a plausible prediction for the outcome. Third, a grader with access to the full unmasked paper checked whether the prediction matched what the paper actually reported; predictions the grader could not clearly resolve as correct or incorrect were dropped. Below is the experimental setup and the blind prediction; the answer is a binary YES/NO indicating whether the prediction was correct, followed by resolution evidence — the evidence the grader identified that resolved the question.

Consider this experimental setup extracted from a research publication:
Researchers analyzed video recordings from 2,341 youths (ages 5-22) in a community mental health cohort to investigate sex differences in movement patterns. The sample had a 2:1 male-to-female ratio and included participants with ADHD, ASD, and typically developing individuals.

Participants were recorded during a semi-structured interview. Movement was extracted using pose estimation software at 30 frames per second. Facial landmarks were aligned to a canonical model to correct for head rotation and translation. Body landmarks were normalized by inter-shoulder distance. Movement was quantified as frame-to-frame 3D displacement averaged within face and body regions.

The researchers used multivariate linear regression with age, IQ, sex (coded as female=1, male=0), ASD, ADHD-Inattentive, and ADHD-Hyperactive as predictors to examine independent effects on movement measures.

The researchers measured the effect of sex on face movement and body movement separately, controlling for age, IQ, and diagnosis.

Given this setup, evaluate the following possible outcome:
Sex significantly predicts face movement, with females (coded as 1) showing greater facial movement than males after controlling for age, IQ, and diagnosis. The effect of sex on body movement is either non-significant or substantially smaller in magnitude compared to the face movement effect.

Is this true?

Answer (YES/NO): NO